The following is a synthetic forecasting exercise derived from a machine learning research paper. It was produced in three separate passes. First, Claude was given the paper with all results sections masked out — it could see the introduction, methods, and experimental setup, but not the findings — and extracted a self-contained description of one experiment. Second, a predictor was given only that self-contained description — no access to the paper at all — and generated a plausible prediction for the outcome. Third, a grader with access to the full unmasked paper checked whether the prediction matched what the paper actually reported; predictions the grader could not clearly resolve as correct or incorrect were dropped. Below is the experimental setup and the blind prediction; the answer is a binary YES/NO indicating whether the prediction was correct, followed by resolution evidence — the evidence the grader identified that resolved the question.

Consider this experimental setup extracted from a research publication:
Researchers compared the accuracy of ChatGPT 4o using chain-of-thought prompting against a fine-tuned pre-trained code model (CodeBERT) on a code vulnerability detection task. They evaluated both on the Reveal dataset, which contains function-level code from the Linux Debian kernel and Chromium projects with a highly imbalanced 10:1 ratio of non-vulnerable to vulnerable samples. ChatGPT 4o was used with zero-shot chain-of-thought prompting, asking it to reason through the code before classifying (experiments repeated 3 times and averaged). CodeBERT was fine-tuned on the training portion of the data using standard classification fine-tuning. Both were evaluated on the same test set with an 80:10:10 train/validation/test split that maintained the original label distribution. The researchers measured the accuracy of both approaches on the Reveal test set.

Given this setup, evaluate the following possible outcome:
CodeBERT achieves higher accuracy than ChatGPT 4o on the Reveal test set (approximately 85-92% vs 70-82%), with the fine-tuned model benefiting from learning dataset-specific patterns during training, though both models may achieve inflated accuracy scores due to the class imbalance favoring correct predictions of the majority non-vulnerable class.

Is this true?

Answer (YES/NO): NO